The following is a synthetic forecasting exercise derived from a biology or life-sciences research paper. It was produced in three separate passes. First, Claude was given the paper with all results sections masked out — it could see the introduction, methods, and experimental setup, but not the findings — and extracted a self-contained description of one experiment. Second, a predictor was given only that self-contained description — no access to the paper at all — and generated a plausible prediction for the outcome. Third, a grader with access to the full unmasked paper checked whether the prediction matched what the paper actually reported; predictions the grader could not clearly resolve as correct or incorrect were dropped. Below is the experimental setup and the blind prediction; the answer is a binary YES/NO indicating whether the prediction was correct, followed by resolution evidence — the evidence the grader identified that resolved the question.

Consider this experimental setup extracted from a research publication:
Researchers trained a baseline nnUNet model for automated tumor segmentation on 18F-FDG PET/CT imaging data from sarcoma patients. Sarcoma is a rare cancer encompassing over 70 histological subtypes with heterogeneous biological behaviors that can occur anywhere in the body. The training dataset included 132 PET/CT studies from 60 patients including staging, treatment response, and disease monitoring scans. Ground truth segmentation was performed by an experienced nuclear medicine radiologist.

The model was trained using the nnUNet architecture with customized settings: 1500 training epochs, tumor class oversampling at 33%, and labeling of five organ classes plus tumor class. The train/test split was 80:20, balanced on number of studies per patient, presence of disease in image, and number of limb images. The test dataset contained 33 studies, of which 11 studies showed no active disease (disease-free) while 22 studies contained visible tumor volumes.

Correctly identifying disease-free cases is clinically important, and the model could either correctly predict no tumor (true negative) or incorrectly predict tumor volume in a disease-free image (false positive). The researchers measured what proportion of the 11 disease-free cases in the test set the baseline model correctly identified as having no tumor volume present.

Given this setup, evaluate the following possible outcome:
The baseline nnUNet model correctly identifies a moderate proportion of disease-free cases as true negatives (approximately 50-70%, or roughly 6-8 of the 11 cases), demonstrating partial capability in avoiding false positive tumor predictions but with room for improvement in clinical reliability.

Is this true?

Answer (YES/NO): YES